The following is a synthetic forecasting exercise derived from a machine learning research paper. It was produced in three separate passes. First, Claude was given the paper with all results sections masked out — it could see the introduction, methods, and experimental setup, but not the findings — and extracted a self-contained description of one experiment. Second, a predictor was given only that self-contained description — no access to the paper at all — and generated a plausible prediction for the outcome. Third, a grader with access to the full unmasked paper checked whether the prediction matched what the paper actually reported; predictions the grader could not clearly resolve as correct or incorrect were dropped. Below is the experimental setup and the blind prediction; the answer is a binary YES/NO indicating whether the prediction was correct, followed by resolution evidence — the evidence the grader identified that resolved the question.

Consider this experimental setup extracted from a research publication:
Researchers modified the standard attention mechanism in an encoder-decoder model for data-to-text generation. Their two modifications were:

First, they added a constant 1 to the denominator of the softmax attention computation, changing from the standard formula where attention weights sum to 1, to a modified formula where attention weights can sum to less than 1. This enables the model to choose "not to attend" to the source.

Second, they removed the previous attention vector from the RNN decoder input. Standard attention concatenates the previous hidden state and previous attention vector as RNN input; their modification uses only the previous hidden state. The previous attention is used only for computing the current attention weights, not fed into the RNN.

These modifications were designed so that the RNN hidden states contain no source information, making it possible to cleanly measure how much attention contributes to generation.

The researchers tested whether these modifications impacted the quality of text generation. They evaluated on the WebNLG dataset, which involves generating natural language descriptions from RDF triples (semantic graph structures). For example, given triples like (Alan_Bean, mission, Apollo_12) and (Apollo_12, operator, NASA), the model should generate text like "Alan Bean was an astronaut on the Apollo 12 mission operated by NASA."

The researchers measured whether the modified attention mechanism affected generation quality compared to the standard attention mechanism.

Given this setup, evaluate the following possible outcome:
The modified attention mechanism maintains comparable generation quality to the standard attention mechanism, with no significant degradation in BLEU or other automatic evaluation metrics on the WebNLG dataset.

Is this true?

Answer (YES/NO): YES